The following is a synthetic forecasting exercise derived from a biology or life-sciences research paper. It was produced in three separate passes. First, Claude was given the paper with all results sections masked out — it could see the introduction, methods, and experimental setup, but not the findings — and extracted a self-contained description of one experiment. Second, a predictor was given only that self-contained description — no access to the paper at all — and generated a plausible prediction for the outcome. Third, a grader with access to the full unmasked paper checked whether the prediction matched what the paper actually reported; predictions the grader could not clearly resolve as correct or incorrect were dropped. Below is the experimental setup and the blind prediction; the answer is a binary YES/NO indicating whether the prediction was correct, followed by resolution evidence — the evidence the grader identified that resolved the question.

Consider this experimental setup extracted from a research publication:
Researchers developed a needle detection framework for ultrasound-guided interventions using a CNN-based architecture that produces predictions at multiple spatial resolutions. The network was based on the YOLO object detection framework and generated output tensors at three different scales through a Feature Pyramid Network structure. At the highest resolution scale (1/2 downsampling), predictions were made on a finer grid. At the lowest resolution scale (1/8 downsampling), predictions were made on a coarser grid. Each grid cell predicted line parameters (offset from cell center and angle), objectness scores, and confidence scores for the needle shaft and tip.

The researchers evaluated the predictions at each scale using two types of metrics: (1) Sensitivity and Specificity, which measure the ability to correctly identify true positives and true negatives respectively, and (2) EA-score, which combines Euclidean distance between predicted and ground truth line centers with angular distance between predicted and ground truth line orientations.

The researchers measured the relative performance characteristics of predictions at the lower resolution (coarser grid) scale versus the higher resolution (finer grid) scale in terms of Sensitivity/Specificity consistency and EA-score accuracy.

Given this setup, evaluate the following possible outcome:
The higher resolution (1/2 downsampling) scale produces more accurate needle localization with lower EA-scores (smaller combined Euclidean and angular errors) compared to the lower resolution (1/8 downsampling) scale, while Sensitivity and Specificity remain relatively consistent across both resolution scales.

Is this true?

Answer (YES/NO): NO